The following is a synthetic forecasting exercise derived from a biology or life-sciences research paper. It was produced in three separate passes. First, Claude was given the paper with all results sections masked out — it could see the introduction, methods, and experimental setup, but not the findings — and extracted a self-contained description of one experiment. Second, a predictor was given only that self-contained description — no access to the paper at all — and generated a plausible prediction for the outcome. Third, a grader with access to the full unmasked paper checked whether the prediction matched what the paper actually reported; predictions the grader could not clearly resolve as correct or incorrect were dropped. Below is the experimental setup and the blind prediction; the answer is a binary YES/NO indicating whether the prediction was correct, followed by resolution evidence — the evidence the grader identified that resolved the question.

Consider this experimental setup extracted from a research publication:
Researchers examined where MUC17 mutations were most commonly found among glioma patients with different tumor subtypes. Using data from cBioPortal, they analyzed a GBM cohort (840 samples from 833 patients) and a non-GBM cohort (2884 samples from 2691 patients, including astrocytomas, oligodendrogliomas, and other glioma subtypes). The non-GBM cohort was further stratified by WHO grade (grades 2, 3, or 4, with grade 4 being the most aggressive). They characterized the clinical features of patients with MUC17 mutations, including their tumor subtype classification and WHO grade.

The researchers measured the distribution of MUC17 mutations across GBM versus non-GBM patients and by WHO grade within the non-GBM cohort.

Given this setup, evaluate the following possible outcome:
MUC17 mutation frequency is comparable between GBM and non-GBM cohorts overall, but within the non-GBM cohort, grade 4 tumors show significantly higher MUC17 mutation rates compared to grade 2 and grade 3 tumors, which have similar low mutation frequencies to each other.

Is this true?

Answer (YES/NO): NO